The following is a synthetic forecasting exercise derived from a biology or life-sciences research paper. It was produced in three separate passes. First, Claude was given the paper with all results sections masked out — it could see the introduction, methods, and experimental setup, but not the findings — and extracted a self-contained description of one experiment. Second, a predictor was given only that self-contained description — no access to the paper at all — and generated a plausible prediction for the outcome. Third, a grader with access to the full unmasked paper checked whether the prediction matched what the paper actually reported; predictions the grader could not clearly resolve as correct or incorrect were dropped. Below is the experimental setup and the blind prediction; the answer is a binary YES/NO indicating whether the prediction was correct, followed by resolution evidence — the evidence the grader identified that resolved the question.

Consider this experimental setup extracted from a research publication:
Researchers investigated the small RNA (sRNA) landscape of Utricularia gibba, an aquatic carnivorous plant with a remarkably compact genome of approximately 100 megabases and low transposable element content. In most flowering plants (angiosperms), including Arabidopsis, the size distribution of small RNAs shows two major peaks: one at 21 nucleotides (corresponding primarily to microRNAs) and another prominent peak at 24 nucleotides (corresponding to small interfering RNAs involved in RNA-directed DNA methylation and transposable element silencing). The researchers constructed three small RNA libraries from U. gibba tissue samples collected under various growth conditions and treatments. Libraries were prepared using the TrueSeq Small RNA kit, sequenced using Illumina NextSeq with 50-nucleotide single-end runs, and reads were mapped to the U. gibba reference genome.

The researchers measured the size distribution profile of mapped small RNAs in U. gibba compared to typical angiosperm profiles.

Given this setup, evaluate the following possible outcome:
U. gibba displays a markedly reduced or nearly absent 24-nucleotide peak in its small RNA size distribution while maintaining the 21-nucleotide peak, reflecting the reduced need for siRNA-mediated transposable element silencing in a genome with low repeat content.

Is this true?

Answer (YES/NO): YES